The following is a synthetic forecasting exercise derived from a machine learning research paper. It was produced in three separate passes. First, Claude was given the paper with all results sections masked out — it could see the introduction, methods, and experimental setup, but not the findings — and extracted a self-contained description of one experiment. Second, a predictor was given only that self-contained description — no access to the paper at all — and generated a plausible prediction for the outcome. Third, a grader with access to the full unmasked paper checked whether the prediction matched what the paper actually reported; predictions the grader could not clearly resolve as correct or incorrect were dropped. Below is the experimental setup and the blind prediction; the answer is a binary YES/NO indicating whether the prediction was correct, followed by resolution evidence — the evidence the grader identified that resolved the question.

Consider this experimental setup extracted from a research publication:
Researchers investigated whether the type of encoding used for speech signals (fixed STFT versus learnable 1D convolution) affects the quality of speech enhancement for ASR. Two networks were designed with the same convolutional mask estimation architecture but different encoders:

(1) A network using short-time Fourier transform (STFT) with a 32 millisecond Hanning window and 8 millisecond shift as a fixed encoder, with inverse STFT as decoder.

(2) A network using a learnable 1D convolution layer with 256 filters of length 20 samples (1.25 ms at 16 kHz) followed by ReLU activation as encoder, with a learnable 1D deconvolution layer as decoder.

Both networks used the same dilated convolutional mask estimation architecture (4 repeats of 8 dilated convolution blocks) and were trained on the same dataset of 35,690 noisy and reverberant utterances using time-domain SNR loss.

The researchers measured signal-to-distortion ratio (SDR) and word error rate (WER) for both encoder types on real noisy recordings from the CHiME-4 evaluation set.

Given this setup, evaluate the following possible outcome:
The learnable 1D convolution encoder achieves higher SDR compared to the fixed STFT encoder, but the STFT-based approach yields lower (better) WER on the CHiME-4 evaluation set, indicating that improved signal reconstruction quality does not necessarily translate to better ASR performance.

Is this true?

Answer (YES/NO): NO